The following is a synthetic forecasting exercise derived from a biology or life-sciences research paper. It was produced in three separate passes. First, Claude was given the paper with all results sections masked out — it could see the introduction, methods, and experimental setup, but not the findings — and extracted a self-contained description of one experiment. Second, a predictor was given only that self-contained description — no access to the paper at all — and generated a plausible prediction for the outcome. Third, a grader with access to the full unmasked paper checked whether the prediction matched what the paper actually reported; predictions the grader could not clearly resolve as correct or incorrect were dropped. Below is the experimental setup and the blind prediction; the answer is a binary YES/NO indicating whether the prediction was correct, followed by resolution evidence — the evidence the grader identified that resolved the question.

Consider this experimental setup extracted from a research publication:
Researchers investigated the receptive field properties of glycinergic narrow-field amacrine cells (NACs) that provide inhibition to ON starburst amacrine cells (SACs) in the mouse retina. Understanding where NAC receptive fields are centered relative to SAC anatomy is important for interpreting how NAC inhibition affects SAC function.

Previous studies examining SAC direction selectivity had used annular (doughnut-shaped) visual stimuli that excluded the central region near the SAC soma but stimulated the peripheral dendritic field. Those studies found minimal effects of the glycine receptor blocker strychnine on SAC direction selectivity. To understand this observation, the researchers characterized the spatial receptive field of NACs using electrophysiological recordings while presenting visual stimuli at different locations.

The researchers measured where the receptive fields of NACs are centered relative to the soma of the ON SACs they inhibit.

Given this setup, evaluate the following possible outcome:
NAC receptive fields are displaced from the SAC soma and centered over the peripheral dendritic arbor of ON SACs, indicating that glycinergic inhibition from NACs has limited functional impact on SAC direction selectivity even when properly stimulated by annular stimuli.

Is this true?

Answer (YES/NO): NO